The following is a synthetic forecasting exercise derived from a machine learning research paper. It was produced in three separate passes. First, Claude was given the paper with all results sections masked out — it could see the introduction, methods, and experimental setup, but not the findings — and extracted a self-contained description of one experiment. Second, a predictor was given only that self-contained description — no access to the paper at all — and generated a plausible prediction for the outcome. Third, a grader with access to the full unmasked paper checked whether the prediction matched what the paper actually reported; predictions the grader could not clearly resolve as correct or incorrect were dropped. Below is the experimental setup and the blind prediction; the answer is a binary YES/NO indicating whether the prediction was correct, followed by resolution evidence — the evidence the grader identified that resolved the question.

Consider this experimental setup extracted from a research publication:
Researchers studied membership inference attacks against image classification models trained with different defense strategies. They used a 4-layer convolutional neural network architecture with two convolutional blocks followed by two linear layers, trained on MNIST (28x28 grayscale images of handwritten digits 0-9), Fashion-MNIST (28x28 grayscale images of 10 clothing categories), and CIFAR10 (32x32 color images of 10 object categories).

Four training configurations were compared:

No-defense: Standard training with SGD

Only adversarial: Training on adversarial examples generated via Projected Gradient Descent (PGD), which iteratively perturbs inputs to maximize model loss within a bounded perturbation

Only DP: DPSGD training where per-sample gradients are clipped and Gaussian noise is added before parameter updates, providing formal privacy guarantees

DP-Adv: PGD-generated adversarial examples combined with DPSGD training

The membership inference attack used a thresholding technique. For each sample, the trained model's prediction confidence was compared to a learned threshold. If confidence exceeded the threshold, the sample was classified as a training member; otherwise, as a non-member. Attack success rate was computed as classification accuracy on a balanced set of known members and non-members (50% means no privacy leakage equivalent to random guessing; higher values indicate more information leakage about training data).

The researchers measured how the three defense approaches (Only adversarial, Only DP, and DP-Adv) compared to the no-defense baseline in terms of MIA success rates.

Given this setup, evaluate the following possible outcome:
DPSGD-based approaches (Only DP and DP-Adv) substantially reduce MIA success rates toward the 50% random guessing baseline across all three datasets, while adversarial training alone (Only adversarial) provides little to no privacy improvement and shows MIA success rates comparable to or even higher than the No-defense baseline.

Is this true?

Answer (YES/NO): NO